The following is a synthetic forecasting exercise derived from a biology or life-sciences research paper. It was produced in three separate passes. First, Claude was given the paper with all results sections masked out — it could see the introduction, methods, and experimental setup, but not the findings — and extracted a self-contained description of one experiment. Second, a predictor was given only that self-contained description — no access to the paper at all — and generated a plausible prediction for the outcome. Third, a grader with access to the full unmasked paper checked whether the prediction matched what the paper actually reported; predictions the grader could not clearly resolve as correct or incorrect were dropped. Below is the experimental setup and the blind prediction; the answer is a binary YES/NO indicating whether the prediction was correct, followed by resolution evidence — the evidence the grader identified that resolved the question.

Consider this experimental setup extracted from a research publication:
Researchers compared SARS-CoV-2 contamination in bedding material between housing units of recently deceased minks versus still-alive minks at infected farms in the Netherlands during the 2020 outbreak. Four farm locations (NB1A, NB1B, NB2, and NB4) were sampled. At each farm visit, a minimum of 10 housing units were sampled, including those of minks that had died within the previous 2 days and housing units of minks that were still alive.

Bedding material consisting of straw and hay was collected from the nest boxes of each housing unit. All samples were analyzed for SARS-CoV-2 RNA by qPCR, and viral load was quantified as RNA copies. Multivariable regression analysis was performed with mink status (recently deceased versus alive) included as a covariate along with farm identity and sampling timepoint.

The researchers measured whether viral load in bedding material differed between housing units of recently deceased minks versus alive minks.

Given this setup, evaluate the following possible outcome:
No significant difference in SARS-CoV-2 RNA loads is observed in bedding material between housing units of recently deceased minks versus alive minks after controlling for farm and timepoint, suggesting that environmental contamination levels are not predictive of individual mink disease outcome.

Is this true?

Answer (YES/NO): NO